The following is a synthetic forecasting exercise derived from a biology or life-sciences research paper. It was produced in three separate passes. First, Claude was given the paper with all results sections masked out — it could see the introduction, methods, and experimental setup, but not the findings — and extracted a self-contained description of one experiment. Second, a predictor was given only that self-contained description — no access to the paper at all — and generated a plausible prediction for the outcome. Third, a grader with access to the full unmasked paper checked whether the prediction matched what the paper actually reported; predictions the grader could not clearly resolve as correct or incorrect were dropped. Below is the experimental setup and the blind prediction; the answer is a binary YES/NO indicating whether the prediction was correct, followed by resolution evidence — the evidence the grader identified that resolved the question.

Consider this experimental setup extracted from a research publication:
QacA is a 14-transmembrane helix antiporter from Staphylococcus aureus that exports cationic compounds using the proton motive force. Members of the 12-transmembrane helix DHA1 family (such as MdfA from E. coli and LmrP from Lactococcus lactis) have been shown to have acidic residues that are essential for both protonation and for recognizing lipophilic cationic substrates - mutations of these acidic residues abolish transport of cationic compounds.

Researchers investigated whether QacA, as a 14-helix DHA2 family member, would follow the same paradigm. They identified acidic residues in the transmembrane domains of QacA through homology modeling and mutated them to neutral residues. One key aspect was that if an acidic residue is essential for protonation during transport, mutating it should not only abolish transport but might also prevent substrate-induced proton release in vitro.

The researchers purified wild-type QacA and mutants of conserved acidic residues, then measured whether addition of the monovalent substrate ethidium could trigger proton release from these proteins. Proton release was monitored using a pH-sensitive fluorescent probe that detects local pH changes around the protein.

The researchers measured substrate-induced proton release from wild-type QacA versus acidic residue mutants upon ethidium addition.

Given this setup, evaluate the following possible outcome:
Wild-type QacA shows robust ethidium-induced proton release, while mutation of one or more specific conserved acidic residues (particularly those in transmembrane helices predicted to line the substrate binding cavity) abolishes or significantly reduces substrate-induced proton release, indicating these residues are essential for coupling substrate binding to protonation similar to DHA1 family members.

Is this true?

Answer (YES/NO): YES